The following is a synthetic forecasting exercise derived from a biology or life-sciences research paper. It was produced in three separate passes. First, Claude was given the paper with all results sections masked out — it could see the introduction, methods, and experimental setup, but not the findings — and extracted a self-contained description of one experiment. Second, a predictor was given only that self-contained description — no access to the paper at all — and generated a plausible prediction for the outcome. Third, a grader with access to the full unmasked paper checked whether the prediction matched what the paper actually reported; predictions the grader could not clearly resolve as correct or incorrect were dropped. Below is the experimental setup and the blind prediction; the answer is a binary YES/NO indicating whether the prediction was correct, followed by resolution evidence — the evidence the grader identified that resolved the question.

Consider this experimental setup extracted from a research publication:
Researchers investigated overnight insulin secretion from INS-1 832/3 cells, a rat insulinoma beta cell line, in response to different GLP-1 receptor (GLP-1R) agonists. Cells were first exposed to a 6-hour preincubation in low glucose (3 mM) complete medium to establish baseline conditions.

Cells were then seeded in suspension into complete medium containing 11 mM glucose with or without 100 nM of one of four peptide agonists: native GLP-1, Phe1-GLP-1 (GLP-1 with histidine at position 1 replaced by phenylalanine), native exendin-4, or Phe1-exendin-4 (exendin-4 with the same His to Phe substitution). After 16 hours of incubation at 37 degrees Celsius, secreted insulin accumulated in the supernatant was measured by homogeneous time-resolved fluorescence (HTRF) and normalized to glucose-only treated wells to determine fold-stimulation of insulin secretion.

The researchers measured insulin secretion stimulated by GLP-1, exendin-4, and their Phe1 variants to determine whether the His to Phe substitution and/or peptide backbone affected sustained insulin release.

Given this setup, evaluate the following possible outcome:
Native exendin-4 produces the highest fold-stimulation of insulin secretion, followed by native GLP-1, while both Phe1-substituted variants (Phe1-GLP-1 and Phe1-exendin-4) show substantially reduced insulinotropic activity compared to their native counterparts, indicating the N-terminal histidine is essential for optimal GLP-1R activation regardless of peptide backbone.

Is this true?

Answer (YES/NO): NO